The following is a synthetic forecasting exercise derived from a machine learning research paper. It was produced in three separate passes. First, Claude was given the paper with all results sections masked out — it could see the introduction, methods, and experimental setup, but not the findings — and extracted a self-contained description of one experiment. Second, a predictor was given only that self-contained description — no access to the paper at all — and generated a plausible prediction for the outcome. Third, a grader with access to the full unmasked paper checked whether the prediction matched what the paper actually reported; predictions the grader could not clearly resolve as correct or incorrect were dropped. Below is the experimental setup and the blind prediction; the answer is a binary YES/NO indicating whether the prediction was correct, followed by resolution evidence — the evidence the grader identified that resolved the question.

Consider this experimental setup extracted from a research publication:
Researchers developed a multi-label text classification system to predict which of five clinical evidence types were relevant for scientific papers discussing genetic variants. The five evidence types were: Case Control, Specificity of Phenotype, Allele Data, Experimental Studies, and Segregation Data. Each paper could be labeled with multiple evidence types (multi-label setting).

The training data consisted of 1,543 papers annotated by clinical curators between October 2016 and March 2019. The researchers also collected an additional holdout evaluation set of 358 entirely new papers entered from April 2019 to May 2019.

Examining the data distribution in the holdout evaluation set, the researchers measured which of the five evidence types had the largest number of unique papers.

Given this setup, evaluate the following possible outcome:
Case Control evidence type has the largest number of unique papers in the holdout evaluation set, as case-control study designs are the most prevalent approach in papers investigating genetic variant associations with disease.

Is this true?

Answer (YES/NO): YES